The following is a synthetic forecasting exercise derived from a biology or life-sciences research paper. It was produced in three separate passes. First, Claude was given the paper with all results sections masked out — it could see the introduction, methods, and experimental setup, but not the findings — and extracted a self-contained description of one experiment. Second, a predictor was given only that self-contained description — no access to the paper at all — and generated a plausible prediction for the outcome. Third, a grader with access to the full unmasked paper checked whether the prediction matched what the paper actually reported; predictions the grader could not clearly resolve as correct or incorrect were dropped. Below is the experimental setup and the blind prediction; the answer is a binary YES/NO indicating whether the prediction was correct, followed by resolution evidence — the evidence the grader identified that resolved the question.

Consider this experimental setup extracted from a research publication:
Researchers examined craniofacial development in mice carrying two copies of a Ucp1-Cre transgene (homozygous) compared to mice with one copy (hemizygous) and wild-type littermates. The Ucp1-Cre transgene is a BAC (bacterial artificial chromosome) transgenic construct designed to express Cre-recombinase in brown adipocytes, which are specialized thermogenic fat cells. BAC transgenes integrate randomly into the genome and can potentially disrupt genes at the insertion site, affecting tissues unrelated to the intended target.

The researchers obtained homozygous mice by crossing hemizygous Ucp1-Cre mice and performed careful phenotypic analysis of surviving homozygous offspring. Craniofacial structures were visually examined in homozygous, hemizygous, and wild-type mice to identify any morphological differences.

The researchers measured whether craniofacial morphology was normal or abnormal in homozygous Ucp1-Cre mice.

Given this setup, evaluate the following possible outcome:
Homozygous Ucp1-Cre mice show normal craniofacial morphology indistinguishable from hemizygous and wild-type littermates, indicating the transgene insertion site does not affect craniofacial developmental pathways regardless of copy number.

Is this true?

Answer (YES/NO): NO